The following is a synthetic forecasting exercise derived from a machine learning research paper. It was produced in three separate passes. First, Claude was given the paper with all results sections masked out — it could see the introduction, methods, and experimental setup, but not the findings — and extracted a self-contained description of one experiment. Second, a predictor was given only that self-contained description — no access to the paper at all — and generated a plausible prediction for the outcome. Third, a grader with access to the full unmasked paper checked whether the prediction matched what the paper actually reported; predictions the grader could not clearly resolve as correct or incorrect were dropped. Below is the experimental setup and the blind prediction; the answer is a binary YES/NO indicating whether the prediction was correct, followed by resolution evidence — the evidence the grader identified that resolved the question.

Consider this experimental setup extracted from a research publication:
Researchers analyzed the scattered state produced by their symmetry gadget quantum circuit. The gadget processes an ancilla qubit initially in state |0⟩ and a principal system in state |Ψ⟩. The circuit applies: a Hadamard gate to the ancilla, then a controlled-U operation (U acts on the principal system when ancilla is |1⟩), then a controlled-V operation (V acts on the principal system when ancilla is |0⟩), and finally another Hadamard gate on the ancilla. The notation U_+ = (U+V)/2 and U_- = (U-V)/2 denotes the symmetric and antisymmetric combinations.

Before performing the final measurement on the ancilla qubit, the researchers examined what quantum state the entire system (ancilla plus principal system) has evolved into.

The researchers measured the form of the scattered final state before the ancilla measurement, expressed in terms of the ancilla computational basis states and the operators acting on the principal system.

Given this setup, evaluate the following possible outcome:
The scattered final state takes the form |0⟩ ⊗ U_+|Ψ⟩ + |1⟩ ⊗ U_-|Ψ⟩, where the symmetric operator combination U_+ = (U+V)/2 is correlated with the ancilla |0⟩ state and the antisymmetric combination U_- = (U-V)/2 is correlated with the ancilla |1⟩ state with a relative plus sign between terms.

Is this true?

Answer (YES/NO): YES